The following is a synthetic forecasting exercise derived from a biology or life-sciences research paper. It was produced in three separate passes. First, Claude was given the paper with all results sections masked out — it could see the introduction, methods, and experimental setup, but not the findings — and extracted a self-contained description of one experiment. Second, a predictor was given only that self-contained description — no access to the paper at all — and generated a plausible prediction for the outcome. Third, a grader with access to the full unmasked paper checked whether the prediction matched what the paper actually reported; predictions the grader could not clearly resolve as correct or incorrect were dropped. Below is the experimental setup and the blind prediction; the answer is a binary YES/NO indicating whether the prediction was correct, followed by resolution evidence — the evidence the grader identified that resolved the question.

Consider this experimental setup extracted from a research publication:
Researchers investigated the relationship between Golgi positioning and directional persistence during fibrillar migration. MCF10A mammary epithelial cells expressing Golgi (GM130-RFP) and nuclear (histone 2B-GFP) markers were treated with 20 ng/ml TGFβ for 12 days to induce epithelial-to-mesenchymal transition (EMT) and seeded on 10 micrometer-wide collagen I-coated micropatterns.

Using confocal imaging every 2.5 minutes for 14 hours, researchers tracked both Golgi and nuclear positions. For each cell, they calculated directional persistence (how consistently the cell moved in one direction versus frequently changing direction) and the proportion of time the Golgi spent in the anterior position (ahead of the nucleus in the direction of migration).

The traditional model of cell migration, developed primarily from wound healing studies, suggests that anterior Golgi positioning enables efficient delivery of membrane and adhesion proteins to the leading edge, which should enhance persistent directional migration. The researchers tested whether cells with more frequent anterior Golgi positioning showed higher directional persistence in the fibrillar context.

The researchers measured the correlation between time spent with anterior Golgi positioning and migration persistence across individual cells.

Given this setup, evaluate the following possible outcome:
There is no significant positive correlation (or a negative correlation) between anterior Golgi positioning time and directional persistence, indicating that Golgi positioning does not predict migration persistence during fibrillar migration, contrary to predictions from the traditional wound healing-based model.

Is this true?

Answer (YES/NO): YES